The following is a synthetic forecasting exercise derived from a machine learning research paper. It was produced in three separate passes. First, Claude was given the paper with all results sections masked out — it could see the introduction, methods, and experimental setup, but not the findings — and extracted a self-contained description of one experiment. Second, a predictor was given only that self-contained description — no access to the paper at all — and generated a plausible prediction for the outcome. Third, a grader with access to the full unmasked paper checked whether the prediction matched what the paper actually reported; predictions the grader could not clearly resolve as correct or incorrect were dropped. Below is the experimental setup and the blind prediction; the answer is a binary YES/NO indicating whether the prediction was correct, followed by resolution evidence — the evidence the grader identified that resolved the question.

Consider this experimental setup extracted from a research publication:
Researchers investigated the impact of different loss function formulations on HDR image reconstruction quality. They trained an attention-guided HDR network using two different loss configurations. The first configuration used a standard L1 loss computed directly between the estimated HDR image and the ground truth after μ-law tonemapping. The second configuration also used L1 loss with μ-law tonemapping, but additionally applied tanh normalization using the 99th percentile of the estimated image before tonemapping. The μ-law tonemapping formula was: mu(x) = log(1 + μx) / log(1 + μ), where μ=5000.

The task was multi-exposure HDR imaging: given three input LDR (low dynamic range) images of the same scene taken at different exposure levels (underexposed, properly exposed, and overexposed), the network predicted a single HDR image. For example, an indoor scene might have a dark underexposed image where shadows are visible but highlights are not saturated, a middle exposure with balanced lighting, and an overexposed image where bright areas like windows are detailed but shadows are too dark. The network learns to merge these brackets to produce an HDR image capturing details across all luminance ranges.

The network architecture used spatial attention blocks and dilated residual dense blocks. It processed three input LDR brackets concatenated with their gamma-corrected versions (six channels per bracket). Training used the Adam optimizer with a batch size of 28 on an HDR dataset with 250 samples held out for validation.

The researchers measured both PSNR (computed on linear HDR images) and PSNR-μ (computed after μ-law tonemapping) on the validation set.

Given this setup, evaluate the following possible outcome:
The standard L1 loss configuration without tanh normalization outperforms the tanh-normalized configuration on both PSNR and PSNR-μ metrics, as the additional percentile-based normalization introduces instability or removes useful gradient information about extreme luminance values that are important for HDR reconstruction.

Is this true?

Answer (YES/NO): NO